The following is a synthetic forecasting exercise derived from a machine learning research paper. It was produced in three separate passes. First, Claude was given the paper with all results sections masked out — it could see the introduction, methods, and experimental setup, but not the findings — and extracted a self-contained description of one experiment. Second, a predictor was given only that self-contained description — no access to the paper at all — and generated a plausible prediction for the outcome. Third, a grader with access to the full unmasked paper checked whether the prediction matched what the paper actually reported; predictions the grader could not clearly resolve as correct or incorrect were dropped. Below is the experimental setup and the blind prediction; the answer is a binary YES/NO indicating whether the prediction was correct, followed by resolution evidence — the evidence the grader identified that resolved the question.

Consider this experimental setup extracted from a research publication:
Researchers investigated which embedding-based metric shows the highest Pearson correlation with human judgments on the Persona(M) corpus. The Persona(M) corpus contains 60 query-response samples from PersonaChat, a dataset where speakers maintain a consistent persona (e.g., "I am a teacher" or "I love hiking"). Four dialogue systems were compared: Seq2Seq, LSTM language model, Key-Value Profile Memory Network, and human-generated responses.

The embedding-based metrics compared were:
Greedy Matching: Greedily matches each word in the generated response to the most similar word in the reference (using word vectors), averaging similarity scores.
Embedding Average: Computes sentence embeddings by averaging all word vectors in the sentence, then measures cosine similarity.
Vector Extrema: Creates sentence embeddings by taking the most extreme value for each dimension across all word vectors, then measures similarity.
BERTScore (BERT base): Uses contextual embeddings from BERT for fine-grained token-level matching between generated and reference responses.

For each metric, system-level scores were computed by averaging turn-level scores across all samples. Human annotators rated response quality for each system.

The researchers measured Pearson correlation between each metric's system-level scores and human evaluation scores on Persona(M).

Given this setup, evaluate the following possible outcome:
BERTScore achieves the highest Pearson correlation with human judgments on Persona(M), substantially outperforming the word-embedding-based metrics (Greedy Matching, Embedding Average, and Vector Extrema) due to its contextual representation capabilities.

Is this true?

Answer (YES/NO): NO